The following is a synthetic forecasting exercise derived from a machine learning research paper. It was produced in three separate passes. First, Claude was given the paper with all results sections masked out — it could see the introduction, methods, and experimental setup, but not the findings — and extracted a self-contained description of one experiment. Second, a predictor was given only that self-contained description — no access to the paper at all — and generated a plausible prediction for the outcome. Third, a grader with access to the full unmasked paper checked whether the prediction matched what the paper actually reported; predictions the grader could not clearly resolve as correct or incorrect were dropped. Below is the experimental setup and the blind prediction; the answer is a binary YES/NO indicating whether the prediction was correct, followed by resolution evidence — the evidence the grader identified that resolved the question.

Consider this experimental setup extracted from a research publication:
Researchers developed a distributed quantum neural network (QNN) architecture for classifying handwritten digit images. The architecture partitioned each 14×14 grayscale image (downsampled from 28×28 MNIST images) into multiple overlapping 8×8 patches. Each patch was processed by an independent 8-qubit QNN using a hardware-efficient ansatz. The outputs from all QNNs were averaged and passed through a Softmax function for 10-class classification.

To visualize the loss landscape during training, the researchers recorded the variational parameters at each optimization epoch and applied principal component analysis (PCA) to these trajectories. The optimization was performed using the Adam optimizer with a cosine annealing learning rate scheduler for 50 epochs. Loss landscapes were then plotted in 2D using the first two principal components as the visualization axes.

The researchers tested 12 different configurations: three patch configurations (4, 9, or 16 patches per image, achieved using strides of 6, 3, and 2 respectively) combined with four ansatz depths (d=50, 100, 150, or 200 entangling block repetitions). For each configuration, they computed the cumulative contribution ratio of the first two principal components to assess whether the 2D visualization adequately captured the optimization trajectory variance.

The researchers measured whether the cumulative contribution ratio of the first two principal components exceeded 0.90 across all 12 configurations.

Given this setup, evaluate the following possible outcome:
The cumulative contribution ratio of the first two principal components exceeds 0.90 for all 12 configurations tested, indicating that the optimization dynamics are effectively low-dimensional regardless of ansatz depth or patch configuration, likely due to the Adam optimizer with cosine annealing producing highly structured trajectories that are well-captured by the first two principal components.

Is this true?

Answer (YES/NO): YES